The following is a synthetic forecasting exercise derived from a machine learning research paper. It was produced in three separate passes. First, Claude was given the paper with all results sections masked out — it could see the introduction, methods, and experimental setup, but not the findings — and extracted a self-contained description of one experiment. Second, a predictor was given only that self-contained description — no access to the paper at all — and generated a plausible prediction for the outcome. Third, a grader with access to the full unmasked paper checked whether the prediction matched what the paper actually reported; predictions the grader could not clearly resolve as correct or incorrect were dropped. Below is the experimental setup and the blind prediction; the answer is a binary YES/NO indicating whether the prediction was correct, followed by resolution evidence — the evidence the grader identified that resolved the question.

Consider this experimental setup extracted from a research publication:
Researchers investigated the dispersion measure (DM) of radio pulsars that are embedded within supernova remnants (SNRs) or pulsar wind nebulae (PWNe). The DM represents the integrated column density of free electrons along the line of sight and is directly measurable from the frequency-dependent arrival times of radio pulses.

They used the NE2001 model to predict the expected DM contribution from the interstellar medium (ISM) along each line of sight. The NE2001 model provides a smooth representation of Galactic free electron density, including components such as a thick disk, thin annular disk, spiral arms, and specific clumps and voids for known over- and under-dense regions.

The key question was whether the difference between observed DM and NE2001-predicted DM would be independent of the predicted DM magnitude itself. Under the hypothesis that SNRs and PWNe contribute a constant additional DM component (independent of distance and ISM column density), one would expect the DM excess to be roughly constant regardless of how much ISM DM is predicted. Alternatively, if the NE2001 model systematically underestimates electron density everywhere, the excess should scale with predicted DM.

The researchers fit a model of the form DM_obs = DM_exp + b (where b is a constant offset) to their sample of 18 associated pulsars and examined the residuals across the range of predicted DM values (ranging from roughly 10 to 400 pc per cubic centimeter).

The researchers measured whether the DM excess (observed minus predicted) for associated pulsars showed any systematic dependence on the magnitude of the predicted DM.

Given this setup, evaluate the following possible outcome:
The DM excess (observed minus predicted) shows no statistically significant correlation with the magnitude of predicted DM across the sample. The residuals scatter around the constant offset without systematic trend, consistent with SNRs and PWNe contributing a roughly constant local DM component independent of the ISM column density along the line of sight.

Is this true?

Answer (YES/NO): YES